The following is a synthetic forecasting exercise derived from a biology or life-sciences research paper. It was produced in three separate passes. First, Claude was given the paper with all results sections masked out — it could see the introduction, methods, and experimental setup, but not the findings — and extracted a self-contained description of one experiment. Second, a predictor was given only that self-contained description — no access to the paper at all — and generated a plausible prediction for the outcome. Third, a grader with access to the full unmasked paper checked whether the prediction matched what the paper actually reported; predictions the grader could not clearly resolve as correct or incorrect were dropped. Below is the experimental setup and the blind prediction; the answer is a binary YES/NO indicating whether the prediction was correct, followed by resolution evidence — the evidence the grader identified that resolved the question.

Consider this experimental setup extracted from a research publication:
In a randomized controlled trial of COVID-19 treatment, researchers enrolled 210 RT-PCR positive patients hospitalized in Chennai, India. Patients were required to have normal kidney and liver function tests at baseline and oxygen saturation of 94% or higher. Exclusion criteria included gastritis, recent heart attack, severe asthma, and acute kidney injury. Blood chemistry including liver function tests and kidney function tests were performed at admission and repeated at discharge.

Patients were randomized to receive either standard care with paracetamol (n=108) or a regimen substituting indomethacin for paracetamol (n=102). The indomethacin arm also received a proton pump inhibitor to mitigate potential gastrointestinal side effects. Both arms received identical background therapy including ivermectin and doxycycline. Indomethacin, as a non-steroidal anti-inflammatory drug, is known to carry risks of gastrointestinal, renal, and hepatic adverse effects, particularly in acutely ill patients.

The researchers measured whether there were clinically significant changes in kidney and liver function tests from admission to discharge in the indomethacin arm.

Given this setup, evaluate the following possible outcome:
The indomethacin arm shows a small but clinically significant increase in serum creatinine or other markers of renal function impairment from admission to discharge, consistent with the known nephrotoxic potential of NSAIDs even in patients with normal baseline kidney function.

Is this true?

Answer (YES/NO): NO